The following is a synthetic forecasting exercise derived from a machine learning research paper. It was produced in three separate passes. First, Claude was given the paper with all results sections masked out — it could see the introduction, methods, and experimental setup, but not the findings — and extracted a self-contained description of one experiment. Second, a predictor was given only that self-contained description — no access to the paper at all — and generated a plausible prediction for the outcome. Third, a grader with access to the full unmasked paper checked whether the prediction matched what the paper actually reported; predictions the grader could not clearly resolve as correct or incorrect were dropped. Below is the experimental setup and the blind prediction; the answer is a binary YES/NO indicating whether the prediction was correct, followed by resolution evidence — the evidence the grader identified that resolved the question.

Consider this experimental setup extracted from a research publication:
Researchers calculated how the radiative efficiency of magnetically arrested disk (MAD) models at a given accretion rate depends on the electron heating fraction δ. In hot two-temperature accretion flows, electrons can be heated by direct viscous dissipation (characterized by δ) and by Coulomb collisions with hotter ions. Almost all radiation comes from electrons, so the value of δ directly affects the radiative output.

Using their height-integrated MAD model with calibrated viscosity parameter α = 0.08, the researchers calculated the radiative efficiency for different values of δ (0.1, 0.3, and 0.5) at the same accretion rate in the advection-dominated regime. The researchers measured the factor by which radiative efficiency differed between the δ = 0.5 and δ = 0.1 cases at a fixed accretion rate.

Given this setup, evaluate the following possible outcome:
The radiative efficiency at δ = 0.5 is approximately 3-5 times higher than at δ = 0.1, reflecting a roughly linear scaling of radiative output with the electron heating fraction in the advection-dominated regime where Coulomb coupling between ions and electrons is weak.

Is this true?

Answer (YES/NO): NO